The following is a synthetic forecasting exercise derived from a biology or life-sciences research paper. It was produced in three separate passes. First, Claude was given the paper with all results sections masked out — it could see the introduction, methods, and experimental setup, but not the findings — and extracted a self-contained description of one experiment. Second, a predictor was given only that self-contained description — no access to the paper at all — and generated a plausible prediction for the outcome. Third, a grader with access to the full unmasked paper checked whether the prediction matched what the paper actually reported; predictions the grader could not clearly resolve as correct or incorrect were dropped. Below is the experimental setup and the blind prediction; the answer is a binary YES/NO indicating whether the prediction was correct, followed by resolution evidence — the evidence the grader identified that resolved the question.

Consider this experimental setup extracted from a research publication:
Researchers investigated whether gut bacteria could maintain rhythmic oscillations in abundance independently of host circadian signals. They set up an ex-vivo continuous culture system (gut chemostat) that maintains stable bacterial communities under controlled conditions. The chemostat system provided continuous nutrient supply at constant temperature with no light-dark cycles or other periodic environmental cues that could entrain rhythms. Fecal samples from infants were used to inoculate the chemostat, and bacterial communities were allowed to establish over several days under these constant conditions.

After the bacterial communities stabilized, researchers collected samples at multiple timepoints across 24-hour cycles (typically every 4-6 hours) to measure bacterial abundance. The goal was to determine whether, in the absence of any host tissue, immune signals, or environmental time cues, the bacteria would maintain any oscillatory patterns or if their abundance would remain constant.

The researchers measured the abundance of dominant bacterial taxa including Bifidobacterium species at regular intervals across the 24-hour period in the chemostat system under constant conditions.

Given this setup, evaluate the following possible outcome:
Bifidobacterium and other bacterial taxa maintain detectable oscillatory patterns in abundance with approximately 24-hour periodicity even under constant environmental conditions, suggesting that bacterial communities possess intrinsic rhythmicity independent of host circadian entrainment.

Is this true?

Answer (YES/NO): YES